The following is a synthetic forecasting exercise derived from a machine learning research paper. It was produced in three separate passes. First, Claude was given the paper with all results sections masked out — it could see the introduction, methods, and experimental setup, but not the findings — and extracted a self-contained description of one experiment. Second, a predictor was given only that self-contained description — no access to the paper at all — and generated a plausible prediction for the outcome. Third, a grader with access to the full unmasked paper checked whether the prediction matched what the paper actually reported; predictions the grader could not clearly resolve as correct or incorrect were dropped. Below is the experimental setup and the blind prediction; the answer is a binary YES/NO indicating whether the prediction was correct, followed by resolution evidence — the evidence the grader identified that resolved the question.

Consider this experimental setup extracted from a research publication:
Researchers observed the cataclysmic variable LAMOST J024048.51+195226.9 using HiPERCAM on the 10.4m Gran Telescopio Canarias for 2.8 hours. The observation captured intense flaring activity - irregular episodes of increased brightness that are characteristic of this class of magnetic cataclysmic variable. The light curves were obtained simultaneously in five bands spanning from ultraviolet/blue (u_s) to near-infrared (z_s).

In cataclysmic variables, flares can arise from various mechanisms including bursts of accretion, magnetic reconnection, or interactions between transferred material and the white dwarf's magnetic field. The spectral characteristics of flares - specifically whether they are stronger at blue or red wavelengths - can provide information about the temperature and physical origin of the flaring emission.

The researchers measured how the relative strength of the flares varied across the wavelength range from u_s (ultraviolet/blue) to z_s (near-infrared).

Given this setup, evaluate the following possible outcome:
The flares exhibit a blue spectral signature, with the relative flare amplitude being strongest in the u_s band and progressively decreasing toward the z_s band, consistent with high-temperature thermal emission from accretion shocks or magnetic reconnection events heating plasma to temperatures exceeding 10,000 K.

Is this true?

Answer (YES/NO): YES